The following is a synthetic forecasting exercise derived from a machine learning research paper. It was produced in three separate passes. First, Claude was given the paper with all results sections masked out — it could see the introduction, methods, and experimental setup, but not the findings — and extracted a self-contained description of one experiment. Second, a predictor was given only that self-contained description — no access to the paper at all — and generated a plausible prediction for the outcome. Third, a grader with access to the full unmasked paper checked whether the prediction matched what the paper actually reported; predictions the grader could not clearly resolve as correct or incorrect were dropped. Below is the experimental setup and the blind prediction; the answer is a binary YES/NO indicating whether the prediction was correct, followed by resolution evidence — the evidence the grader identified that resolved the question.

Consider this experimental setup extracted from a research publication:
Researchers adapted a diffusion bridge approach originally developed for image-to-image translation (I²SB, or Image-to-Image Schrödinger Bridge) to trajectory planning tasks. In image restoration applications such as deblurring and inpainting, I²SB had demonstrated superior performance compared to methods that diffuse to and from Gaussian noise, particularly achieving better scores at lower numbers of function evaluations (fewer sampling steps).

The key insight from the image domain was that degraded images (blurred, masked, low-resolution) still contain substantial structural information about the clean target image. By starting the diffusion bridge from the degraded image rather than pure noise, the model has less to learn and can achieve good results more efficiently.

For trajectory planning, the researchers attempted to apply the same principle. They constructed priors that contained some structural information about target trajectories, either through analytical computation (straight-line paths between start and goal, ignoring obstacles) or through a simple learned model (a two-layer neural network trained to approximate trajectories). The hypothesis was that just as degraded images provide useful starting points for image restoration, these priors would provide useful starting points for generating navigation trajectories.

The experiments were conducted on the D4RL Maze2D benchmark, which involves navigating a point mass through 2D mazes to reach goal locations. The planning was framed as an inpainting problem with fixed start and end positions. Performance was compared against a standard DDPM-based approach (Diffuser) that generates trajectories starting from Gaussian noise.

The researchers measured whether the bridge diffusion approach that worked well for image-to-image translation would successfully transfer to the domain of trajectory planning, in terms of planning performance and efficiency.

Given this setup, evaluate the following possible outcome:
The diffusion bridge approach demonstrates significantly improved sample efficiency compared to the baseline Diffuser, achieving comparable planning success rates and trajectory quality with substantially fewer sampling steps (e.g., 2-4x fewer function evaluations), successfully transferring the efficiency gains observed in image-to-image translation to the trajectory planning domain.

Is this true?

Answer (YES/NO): NO